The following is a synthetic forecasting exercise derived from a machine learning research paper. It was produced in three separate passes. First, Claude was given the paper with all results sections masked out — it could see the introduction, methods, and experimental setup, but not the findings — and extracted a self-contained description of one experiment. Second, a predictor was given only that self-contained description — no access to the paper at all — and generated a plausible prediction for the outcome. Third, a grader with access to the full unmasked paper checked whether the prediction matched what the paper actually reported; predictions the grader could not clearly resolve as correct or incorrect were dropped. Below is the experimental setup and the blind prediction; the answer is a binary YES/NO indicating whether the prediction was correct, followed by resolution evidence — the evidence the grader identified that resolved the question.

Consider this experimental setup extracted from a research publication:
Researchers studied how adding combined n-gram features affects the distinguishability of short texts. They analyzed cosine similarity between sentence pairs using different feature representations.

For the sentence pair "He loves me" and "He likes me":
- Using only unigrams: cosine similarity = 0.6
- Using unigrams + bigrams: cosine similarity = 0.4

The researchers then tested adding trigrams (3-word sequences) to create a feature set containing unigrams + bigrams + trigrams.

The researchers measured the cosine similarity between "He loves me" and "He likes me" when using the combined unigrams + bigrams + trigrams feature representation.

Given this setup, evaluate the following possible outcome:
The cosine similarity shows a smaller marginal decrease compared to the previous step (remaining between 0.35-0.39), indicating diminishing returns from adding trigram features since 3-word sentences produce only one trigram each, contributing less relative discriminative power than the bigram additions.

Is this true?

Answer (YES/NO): NO